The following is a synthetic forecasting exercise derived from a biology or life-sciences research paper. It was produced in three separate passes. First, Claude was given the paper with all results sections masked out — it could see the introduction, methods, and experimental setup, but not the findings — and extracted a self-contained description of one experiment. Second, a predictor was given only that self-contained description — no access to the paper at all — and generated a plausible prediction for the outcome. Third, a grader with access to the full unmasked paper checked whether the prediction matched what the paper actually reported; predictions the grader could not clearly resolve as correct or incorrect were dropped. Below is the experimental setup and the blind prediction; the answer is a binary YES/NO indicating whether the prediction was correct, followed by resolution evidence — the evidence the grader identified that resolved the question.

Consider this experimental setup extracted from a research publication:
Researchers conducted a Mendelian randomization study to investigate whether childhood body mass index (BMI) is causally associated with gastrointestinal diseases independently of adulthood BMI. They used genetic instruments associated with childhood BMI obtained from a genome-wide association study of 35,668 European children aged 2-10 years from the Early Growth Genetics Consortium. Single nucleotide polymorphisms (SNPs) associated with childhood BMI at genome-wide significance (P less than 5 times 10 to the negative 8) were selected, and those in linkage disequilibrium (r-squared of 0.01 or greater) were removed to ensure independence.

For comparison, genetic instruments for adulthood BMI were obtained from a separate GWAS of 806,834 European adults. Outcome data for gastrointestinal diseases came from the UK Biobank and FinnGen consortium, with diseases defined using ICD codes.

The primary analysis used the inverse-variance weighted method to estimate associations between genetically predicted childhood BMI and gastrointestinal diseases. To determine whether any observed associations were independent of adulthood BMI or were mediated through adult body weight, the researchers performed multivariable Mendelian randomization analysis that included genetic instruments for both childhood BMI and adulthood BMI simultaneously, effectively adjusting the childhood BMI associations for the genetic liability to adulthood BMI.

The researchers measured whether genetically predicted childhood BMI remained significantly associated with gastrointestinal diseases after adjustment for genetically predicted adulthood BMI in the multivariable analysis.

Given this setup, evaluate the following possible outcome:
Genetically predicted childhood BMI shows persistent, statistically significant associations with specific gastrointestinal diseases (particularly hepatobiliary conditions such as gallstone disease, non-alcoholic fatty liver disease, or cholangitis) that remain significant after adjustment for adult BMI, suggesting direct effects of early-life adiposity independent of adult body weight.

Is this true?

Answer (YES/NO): NO